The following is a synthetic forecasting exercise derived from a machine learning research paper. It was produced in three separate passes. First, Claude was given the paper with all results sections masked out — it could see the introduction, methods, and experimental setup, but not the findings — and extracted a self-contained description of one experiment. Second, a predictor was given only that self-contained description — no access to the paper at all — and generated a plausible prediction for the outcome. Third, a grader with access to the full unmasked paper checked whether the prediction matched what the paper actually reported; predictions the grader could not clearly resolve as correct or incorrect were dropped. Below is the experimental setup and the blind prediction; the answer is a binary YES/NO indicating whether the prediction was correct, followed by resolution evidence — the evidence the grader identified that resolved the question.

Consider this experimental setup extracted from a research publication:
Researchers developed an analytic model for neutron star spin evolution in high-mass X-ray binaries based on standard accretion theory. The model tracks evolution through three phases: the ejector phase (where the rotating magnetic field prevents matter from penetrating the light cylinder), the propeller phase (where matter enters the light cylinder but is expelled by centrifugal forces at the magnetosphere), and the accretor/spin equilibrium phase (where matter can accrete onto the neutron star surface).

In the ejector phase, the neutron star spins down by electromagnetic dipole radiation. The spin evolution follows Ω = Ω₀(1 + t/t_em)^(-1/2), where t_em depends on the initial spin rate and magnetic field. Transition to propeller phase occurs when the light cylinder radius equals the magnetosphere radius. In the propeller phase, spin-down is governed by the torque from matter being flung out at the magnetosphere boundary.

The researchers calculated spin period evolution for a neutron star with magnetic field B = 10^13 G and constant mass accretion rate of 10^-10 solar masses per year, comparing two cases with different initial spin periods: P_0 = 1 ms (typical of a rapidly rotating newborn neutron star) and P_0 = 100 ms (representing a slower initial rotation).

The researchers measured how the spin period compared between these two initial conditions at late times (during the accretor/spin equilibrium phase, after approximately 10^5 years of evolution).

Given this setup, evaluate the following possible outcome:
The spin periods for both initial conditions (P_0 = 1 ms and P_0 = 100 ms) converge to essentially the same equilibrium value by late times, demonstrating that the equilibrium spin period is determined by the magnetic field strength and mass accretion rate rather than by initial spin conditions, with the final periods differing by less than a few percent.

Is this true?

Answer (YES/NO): YES